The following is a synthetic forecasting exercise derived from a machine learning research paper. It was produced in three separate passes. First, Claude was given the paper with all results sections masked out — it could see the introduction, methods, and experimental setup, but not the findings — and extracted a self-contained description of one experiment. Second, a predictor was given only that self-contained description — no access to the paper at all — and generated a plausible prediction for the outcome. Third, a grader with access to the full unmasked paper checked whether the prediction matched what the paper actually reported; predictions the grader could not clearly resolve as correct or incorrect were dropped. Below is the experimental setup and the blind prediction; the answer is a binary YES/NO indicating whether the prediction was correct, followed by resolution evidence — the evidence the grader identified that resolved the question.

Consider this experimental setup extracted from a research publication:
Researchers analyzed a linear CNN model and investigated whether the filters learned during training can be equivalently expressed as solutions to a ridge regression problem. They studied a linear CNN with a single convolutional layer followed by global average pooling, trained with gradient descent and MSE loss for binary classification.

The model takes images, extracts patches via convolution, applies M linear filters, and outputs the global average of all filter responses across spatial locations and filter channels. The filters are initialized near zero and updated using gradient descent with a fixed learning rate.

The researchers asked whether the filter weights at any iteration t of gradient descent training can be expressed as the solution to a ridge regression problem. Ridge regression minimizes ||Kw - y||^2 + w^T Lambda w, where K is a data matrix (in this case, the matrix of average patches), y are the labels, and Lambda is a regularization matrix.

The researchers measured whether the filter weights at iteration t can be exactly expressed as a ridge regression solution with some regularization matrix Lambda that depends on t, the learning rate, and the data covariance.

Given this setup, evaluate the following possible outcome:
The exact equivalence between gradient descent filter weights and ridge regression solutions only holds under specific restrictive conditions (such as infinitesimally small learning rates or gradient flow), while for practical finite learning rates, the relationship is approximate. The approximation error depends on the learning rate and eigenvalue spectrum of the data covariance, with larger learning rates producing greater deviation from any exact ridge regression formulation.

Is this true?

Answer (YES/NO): NO